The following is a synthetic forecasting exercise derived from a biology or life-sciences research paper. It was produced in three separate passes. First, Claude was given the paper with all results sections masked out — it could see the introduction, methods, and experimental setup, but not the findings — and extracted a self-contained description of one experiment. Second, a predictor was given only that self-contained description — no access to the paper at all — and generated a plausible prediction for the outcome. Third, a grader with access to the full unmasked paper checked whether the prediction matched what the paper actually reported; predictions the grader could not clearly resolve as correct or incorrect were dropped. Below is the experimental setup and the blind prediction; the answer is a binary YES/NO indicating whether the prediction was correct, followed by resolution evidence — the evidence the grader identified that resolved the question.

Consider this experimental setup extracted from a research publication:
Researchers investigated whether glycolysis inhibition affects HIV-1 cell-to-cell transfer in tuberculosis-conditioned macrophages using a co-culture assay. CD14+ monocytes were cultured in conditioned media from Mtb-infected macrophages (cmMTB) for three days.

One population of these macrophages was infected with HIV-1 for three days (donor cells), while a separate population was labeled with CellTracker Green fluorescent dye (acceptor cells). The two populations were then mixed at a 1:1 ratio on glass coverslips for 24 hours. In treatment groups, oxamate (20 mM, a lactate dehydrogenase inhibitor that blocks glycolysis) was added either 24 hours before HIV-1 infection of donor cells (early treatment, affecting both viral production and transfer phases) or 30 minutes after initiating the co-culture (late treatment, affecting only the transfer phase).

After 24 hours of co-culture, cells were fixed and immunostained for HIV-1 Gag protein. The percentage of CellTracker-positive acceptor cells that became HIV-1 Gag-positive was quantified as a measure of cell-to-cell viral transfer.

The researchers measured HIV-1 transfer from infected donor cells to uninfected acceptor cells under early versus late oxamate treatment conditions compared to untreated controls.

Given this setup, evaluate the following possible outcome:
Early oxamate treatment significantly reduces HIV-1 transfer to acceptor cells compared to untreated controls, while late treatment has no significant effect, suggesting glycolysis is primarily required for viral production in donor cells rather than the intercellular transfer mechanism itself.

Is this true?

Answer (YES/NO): NO